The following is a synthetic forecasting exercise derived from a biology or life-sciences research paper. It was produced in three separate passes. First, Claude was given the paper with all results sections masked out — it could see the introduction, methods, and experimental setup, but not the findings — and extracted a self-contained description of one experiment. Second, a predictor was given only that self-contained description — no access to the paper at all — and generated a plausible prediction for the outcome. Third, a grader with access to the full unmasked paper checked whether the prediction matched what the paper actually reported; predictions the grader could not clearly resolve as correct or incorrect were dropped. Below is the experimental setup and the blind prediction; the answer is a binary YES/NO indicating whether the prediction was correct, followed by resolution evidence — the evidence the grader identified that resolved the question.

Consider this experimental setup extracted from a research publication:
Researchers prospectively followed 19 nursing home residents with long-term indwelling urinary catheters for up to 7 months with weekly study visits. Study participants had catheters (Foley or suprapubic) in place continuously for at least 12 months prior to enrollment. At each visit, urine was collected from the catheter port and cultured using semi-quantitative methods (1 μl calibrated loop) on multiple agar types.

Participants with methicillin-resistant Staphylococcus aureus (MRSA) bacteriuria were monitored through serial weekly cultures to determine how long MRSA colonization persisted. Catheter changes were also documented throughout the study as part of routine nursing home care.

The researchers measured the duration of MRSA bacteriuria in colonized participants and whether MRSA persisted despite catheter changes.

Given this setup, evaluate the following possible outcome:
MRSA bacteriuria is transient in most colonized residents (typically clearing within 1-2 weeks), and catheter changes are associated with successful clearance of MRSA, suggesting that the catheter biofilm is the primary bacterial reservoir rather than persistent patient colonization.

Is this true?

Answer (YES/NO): NO